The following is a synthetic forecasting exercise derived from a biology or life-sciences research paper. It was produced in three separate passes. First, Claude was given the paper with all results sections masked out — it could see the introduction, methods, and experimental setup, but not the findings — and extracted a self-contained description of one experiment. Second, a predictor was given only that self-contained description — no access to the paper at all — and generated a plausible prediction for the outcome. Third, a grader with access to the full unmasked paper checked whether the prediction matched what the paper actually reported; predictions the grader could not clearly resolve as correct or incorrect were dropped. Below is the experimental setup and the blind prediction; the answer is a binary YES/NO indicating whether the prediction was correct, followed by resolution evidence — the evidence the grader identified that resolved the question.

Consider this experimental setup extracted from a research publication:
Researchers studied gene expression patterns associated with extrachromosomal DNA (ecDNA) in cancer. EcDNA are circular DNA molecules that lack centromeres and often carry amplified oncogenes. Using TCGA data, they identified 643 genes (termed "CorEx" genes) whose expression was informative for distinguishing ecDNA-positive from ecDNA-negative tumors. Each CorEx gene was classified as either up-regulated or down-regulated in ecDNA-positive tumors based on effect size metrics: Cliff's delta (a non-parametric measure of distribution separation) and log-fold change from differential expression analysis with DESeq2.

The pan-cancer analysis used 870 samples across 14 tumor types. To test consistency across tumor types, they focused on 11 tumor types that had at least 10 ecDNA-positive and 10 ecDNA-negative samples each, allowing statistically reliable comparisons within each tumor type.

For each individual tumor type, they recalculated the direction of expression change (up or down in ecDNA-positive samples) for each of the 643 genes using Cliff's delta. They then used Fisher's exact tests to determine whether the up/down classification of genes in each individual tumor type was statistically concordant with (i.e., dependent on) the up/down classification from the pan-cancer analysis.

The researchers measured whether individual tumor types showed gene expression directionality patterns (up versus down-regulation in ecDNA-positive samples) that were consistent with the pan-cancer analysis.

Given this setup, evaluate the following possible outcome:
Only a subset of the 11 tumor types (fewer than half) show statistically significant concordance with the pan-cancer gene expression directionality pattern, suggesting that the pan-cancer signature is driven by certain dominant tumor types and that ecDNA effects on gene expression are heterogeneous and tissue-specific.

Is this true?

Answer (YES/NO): NO